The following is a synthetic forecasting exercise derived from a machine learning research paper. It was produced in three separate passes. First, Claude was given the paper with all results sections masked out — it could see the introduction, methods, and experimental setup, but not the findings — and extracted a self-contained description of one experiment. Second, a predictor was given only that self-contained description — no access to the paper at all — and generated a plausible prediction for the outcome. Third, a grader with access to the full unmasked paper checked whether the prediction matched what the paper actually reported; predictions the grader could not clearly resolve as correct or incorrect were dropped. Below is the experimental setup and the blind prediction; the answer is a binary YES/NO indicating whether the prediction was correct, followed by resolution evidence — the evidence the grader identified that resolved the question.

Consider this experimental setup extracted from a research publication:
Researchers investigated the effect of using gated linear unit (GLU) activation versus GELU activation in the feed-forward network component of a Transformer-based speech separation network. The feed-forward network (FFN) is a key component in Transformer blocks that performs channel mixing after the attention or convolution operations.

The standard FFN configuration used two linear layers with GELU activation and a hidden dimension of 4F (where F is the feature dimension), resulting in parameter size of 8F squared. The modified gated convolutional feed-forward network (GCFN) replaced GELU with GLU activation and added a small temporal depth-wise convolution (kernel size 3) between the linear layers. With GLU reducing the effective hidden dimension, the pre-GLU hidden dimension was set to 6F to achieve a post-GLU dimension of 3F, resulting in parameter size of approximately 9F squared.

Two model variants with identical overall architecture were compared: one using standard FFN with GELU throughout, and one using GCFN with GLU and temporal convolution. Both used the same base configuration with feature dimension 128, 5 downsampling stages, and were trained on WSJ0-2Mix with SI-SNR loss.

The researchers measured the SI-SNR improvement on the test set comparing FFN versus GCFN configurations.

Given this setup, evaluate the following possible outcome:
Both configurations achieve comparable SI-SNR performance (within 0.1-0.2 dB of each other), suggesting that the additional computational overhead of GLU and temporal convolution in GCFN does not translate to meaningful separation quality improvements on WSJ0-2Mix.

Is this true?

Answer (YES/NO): NO